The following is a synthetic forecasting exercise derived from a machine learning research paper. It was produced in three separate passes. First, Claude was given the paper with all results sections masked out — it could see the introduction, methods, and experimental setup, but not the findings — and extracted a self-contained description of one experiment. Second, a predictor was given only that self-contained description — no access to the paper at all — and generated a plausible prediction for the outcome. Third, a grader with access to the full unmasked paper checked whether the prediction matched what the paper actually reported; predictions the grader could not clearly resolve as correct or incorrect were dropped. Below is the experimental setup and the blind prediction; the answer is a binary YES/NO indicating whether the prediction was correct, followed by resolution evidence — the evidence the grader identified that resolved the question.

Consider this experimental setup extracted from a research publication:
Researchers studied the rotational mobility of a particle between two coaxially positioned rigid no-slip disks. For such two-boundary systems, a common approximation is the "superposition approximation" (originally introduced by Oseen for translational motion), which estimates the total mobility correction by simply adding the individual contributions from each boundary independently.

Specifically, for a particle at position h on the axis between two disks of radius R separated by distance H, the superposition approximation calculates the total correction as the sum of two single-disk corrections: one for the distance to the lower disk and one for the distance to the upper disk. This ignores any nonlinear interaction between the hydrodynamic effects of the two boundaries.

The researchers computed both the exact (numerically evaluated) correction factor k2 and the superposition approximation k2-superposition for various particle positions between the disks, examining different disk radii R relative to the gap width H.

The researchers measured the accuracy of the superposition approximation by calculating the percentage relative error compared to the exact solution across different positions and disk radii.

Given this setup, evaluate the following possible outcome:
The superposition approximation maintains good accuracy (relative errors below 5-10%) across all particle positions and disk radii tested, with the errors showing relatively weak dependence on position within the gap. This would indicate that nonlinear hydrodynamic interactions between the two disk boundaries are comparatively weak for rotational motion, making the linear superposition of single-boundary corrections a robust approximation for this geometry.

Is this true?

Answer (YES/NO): NO